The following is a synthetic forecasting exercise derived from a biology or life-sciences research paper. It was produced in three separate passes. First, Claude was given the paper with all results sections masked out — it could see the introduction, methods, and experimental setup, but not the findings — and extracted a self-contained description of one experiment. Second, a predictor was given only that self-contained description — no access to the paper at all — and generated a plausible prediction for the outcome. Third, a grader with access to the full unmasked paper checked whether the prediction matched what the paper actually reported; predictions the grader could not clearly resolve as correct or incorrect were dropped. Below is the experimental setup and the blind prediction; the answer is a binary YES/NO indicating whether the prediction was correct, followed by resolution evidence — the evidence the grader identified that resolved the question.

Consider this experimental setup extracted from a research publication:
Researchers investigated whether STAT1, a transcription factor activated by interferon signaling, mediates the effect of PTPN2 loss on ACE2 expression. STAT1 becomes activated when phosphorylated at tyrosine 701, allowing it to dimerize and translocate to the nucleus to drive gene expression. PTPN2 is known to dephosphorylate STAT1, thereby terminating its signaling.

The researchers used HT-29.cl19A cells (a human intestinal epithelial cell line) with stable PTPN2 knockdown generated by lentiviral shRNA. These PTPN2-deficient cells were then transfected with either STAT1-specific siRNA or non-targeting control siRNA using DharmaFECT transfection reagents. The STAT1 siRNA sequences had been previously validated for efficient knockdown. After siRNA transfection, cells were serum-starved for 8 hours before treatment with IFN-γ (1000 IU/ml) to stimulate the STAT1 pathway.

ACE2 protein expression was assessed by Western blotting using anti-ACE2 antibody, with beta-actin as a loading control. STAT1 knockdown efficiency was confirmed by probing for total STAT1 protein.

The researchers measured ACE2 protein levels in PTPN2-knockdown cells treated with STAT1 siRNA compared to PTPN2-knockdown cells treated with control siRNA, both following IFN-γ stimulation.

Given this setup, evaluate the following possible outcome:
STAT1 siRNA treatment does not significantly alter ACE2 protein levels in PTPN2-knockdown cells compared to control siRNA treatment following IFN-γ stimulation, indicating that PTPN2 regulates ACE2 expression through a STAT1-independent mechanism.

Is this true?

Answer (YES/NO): NO